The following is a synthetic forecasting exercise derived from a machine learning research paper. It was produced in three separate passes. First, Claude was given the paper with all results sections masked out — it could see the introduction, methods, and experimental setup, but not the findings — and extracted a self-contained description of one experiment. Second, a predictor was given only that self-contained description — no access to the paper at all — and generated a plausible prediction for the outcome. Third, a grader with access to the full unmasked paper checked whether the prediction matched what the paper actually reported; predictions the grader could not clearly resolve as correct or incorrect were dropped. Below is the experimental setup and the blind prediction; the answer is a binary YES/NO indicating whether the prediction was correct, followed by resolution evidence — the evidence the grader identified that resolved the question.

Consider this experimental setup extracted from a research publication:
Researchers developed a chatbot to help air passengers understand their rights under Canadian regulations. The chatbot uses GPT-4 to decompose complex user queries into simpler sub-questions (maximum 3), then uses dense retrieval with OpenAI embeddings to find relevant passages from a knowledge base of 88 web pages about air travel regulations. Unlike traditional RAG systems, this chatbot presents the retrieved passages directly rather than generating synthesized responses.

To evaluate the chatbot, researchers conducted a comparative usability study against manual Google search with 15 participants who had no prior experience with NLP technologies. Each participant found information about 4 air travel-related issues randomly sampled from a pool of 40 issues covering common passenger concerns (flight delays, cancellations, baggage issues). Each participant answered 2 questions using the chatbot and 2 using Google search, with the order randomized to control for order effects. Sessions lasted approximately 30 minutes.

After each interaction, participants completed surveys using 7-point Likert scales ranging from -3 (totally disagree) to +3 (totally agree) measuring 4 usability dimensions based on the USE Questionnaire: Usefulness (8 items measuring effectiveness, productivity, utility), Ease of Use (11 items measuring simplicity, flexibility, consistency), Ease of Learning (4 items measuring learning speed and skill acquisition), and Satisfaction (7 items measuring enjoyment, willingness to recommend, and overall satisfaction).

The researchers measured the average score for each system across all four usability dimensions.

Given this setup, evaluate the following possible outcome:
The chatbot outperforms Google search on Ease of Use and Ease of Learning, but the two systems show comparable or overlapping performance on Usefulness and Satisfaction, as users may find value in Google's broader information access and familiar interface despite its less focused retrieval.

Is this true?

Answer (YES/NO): NO